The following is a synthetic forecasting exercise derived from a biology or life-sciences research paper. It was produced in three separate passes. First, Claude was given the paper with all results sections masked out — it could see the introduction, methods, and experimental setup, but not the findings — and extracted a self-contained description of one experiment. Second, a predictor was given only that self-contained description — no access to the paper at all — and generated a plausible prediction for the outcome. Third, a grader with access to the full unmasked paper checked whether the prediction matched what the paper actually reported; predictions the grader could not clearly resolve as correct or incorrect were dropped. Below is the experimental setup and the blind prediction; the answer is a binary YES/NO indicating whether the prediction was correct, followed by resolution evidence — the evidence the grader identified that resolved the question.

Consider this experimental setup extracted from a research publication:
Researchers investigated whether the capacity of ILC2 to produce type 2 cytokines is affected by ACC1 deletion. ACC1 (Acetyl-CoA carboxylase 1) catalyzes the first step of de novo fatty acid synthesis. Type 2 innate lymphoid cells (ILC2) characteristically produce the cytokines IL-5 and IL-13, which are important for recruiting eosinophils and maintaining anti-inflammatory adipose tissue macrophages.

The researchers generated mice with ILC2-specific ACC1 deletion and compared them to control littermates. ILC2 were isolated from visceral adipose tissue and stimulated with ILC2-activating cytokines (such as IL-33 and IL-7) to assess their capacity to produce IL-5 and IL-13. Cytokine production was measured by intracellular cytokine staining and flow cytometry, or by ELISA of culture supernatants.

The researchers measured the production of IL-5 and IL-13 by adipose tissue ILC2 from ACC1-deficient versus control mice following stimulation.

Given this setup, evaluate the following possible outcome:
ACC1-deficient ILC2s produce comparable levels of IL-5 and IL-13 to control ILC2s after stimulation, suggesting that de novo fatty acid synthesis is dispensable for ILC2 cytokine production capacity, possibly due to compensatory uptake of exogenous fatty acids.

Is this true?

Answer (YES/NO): NO